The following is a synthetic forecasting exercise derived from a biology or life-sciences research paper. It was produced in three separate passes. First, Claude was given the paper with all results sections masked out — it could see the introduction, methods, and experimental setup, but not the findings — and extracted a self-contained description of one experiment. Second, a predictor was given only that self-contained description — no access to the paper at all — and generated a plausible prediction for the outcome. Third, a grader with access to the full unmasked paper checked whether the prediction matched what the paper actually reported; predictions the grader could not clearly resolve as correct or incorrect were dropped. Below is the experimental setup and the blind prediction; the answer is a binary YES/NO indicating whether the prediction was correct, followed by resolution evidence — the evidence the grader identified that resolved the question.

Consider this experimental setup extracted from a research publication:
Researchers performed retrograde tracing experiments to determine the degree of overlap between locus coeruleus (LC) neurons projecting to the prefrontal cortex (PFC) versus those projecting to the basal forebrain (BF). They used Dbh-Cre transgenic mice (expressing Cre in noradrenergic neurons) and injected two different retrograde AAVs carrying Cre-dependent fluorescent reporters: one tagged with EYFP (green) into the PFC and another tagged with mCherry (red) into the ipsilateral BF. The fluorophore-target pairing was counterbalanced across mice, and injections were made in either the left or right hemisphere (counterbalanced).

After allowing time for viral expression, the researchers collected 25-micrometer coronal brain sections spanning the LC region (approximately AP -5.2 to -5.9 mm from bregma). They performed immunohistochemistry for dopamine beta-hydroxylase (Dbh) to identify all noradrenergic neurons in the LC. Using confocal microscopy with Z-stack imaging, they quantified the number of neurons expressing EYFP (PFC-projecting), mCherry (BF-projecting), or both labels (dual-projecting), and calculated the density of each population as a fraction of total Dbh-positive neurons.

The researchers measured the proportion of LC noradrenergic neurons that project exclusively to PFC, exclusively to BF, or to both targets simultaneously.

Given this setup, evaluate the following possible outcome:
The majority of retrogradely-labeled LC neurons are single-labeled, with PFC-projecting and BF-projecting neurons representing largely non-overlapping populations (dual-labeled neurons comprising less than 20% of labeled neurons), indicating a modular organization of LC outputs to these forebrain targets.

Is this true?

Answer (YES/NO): YES